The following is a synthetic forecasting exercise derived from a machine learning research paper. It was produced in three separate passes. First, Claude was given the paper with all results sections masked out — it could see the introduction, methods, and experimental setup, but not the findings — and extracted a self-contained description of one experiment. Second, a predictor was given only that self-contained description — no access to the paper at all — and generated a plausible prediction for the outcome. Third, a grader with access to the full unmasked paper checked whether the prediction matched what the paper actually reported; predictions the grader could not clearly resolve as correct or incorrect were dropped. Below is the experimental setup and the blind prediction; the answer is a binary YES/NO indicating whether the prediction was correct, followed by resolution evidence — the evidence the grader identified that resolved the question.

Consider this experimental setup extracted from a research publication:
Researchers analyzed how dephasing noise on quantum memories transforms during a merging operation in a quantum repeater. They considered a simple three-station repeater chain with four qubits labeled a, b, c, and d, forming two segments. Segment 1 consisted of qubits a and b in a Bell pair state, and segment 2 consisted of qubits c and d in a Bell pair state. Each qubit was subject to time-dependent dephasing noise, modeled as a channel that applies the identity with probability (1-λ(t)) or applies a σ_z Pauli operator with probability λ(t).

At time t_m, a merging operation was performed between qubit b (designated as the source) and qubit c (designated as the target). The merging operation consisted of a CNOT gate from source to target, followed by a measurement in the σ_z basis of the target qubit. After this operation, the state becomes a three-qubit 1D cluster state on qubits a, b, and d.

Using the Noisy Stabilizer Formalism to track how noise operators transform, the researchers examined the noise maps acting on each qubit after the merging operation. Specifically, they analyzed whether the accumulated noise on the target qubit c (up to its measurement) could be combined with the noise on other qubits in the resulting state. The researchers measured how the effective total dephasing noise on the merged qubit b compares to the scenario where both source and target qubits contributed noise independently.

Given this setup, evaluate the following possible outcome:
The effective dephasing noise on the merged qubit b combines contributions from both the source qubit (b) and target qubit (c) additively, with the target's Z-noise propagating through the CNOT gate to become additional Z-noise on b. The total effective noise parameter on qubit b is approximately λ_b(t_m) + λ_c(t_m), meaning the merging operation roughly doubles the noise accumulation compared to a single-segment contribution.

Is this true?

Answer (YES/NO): YES